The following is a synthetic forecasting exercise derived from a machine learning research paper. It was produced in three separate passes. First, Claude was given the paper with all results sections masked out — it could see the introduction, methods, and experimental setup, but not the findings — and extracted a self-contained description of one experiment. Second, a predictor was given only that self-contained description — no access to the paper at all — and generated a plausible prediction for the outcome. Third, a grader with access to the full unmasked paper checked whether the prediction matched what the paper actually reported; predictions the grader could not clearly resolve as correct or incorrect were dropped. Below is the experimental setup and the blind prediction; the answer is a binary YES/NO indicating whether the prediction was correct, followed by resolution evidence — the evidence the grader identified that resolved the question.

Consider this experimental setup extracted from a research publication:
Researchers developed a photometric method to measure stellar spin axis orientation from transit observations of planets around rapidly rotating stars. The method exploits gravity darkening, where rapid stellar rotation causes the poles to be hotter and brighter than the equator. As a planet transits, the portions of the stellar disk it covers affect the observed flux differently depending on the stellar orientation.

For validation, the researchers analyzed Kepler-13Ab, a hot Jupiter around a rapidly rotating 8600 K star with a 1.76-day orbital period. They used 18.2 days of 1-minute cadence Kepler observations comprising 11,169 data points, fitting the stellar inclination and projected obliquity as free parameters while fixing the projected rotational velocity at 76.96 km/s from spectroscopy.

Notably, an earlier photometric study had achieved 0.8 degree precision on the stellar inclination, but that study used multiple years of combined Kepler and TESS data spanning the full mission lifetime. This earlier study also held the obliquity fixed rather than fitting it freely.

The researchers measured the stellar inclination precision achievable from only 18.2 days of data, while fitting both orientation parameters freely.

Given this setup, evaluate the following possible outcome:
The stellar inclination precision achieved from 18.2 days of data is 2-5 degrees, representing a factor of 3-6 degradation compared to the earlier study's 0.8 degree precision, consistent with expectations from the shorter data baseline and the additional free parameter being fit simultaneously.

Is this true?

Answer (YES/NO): YES